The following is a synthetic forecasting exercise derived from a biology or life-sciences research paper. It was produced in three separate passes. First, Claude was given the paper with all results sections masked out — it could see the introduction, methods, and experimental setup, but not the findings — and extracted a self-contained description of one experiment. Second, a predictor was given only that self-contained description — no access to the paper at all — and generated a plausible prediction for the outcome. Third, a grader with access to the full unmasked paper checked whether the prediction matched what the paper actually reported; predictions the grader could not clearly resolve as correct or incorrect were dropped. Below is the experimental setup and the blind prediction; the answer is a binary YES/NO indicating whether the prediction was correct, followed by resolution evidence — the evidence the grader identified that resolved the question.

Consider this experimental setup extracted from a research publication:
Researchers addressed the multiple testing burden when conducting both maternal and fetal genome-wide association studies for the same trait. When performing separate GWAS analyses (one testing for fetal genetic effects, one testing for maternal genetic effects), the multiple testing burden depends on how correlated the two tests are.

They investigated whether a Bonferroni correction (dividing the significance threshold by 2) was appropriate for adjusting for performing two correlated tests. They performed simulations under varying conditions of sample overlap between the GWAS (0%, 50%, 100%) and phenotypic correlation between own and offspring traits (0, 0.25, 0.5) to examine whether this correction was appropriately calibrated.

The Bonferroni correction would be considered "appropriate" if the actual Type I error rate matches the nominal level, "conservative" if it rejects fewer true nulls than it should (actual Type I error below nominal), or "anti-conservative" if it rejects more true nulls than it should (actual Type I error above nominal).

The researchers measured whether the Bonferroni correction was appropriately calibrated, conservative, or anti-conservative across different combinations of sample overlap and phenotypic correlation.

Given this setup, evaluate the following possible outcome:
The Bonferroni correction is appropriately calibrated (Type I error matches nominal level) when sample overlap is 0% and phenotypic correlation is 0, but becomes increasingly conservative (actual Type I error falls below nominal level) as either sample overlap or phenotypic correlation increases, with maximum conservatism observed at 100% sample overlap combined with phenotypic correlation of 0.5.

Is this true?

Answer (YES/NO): NO